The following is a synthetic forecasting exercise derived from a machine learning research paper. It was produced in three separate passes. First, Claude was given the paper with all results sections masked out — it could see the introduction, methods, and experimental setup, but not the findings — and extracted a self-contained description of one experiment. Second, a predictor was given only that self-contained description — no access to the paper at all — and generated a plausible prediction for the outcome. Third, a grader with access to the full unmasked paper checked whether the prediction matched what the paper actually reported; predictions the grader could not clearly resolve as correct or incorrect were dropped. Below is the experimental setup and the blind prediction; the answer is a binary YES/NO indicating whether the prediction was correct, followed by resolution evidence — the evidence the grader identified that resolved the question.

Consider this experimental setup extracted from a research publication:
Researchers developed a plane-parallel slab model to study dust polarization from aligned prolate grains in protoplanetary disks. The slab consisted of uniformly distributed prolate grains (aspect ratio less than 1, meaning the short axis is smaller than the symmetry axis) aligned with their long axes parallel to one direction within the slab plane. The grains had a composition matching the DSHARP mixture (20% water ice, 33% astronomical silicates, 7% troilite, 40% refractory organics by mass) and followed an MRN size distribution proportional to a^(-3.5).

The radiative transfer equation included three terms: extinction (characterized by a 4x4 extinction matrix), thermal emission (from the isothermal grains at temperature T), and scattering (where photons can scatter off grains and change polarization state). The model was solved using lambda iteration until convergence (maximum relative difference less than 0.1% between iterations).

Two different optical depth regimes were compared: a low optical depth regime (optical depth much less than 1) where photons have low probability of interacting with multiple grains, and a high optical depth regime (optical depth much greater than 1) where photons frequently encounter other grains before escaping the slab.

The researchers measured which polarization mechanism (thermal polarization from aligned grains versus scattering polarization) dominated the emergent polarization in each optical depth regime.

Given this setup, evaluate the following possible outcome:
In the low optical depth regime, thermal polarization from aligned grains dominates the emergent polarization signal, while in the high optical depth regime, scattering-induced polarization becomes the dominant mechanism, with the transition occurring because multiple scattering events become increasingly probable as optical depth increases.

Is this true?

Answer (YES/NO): YES